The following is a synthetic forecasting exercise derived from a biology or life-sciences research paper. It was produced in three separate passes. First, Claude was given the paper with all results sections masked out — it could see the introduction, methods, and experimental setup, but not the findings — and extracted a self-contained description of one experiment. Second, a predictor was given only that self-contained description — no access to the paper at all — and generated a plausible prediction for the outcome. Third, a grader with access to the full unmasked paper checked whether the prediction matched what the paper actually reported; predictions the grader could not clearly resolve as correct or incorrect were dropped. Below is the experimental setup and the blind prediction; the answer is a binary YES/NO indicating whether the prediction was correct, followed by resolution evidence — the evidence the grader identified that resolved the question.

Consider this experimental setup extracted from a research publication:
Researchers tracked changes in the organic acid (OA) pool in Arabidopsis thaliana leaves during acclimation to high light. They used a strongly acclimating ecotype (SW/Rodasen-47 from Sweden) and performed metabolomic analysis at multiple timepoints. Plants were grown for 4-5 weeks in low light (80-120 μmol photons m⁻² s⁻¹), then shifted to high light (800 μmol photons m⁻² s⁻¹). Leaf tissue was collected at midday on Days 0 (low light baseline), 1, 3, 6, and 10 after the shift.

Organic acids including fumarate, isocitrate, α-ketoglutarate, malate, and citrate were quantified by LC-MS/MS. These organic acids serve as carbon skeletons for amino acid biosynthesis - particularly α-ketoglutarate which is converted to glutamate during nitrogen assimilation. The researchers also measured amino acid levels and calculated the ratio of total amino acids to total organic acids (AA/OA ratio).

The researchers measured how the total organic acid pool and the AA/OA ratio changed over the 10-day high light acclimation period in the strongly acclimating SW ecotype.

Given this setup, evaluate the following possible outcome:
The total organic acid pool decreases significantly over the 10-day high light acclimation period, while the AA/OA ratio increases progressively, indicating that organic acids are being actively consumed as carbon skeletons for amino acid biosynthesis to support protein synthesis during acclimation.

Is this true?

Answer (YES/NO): YES